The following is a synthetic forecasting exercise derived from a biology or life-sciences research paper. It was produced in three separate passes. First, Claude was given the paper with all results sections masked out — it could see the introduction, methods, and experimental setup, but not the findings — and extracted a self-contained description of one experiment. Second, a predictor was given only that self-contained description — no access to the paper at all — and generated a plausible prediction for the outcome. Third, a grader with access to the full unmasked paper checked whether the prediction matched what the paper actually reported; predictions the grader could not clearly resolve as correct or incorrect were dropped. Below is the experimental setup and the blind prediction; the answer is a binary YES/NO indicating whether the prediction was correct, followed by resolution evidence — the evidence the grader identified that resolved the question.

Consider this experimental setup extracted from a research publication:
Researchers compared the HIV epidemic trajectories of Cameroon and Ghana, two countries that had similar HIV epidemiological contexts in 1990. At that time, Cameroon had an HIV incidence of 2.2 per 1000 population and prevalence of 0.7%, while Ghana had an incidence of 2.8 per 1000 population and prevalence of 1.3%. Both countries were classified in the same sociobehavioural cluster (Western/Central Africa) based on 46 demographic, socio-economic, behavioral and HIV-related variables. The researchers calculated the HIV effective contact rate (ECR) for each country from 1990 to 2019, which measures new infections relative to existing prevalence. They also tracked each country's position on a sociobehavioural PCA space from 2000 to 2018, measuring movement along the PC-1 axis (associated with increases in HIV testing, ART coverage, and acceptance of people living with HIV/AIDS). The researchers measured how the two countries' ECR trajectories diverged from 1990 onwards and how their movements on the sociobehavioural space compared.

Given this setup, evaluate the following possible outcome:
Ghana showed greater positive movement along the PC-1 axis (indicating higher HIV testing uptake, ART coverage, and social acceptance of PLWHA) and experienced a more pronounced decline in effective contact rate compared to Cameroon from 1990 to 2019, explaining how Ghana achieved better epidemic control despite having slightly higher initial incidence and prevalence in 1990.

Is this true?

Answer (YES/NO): NO